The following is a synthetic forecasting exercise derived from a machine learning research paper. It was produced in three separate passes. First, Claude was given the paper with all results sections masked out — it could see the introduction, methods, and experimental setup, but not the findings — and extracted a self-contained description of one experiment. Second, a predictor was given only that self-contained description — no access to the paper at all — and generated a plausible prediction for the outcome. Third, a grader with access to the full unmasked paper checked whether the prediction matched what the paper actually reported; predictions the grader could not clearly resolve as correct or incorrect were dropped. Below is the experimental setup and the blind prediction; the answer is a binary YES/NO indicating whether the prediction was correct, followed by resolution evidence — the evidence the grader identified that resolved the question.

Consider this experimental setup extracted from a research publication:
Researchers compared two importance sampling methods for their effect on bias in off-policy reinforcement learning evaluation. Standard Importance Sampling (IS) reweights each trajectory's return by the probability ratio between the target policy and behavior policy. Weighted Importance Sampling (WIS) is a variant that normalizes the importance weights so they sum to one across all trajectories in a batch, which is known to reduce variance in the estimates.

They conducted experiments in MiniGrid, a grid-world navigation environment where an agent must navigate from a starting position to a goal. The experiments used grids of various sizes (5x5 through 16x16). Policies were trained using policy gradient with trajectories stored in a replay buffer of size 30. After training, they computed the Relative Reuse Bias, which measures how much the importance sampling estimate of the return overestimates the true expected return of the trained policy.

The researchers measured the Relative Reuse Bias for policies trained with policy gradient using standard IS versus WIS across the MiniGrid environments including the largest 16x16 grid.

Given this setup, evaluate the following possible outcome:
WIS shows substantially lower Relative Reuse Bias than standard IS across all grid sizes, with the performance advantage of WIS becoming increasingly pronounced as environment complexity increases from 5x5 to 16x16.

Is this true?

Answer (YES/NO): NO